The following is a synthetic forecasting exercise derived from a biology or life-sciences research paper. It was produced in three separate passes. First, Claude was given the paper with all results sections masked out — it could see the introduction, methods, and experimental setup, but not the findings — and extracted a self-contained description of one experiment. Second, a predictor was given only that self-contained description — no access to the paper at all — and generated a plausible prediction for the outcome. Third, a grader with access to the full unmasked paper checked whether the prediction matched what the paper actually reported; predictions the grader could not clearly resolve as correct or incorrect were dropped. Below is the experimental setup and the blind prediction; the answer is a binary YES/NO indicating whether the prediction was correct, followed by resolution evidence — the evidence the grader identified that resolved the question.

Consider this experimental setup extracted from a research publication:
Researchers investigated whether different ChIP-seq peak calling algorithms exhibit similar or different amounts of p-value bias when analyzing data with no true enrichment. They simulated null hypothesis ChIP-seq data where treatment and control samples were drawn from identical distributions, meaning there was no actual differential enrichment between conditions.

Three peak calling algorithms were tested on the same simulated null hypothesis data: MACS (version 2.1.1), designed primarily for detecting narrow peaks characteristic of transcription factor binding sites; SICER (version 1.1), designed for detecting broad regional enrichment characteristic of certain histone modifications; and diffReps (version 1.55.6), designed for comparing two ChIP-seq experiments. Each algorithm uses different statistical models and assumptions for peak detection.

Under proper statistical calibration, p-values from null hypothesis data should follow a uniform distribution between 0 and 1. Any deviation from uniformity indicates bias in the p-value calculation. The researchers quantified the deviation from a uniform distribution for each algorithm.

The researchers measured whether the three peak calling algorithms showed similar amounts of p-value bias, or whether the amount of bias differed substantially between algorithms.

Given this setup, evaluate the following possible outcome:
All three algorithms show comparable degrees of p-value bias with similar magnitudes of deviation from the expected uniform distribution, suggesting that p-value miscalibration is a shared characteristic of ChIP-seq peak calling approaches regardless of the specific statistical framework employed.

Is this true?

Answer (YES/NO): NO